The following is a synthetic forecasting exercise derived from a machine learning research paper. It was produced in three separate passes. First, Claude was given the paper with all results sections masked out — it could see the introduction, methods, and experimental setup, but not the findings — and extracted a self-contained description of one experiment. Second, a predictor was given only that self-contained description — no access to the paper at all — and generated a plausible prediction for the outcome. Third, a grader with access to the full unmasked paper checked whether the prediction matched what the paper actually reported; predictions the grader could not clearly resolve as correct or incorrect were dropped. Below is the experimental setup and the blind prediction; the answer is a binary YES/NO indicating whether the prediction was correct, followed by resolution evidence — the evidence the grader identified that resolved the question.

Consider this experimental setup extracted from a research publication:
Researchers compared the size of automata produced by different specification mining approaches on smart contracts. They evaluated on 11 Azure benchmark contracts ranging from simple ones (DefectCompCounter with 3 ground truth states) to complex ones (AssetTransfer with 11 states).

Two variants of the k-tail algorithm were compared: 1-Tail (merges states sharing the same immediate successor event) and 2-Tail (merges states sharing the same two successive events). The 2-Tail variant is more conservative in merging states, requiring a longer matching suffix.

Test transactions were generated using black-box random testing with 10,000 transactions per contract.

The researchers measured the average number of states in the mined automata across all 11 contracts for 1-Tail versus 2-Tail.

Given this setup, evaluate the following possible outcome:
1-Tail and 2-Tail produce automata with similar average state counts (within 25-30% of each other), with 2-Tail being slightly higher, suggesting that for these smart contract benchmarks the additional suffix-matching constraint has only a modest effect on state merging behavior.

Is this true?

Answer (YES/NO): NO